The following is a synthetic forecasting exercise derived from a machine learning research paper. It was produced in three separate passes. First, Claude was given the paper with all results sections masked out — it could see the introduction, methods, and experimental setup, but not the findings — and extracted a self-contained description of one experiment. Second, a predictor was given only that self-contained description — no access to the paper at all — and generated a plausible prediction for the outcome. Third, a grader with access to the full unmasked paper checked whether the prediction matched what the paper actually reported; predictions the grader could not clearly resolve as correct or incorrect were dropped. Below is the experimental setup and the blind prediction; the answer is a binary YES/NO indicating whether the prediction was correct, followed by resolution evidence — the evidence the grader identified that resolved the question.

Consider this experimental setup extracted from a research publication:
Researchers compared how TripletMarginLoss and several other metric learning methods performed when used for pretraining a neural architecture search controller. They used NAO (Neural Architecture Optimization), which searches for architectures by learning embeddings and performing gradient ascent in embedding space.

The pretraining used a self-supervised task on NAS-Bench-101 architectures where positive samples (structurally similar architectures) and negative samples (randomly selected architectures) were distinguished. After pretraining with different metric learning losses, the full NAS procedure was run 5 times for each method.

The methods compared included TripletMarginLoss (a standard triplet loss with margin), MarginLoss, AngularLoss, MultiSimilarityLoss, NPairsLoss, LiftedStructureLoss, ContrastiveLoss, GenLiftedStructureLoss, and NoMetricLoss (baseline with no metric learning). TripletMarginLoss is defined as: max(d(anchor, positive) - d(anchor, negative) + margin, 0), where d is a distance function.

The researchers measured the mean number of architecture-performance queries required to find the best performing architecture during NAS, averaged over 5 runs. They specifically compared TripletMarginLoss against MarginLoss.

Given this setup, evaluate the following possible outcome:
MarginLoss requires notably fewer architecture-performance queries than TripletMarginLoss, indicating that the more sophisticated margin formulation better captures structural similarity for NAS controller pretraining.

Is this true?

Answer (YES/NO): NO